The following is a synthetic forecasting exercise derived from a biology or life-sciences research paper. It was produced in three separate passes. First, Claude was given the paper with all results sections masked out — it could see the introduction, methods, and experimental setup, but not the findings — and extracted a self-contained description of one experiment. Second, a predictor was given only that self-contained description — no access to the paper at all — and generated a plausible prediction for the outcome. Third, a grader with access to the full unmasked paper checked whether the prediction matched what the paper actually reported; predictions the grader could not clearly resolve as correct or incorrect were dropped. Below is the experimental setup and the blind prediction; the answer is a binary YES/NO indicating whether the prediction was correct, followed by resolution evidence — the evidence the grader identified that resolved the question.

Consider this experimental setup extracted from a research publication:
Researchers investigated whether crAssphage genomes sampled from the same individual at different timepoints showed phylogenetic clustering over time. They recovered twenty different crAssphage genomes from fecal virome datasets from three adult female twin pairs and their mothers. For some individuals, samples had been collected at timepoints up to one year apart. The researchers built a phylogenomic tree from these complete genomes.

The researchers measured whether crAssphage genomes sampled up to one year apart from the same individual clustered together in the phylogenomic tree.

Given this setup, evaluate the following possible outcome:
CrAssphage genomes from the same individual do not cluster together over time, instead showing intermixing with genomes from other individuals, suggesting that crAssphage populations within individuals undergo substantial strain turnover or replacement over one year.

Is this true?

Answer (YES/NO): NO